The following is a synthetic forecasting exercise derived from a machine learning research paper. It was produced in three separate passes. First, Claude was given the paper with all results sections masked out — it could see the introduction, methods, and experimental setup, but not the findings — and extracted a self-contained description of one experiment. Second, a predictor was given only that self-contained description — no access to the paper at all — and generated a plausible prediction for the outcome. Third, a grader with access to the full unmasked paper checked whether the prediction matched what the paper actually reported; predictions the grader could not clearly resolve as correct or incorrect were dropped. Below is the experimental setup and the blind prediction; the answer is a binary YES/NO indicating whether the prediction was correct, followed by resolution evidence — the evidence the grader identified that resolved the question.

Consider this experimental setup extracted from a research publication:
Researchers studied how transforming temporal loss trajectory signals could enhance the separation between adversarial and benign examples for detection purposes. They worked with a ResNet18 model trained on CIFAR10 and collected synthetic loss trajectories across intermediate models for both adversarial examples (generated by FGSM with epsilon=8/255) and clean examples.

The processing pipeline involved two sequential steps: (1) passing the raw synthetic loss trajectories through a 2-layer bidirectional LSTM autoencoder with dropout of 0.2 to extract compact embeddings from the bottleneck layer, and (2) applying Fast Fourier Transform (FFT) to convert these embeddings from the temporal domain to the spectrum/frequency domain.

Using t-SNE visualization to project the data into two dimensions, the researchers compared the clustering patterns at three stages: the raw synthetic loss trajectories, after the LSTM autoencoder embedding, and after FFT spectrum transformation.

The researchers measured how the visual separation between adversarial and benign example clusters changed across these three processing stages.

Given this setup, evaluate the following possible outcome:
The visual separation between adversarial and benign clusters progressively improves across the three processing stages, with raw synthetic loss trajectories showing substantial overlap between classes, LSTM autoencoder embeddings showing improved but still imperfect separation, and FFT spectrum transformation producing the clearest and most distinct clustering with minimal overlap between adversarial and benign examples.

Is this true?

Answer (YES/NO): YES